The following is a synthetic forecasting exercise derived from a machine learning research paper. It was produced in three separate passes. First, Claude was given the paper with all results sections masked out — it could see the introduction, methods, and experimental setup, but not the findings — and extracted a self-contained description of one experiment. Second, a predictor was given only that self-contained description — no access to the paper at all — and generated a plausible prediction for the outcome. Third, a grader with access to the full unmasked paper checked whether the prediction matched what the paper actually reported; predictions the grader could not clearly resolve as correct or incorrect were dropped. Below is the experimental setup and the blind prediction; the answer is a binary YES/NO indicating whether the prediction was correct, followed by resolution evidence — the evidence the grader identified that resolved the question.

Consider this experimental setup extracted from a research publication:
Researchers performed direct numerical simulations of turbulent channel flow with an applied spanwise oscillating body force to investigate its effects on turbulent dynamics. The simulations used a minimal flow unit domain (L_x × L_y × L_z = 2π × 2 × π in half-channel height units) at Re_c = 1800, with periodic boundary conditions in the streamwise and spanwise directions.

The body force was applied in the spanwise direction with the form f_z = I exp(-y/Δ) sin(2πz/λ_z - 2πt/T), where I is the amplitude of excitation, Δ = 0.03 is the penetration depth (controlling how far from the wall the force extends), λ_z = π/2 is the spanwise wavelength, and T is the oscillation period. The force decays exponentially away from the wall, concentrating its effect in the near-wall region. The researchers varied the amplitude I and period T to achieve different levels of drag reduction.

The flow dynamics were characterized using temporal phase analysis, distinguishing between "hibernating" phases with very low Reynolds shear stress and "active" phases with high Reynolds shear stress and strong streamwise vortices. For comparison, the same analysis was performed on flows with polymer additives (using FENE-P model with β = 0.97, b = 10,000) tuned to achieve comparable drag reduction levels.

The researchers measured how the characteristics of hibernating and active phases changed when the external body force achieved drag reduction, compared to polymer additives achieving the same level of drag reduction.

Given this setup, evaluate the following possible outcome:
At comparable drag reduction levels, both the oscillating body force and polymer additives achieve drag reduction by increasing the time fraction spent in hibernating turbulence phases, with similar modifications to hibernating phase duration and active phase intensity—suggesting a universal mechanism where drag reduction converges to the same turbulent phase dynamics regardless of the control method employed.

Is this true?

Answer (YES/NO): NO